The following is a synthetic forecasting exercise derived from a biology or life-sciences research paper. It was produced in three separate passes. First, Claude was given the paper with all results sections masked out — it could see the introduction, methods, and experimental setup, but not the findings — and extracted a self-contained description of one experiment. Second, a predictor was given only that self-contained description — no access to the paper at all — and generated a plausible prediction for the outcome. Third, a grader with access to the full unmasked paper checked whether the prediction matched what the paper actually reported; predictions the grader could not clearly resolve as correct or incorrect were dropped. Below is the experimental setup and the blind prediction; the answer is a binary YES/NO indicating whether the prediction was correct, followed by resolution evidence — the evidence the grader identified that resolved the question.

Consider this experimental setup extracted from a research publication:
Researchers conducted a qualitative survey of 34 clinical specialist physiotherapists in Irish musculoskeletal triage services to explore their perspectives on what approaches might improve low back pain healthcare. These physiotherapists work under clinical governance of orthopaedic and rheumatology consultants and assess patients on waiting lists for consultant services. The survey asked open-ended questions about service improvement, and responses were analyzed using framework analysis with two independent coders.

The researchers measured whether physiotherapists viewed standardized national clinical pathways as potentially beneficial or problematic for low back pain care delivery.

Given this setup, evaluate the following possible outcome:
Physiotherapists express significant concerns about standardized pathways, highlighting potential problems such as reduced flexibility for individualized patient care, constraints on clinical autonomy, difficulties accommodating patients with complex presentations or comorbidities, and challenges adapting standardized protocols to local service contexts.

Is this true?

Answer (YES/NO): NO